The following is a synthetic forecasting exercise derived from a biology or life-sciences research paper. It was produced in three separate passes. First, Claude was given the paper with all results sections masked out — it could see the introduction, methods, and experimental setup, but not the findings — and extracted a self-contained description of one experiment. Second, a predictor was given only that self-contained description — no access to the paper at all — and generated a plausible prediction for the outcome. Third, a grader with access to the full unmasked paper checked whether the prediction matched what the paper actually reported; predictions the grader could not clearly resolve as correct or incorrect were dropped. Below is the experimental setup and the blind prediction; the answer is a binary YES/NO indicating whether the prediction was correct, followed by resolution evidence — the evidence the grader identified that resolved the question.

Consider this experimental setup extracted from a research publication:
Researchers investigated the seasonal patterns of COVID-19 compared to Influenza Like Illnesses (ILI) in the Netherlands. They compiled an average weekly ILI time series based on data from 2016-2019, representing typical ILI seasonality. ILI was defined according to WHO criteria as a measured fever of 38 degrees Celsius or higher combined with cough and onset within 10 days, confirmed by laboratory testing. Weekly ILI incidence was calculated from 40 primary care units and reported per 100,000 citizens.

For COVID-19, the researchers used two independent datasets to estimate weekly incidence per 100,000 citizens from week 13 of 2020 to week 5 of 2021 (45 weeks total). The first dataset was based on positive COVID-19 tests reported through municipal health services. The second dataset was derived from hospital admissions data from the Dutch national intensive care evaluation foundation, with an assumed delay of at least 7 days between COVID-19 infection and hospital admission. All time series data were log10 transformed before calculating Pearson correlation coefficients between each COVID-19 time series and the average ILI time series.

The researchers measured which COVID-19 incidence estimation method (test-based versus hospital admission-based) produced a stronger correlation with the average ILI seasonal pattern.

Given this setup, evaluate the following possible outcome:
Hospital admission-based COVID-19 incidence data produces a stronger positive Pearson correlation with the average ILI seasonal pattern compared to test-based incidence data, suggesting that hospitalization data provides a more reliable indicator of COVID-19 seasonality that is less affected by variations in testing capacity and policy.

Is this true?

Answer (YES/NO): YES